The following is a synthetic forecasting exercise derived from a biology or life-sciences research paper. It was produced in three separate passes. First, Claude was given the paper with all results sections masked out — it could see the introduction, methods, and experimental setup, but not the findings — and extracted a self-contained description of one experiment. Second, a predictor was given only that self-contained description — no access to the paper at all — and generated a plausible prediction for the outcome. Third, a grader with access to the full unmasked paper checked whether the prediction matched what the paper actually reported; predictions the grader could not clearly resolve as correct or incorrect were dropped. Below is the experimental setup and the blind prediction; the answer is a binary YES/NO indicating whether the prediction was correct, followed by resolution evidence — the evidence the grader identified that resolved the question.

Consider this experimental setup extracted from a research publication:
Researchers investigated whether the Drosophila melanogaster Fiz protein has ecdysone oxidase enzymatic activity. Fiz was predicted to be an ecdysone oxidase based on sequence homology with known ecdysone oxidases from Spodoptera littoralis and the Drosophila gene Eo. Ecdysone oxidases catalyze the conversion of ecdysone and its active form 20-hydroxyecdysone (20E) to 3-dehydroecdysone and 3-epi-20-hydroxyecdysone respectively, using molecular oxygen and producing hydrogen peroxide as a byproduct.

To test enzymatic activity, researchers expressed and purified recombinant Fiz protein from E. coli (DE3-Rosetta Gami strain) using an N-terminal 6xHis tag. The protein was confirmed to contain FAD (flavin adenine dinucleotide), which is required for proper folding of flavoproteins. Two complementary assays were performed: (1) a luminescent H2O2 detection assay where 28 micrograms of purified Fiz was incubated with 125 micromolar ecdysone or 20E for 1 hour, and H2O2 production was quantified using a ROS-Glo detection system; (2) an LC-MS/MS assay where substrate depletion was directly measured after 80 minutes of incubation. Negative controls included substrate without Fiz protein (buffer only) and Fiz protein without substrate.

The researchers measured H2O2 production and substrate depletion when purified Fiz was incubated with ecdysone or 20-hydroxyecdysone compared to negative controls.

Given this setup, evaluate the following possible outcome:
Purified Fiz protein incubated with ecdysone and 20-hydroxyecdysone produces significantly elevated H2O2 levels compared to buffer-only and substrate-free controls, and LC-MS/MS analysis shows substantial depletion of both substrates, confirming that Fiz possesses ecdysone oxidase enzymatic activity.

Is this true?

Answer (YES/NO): YES